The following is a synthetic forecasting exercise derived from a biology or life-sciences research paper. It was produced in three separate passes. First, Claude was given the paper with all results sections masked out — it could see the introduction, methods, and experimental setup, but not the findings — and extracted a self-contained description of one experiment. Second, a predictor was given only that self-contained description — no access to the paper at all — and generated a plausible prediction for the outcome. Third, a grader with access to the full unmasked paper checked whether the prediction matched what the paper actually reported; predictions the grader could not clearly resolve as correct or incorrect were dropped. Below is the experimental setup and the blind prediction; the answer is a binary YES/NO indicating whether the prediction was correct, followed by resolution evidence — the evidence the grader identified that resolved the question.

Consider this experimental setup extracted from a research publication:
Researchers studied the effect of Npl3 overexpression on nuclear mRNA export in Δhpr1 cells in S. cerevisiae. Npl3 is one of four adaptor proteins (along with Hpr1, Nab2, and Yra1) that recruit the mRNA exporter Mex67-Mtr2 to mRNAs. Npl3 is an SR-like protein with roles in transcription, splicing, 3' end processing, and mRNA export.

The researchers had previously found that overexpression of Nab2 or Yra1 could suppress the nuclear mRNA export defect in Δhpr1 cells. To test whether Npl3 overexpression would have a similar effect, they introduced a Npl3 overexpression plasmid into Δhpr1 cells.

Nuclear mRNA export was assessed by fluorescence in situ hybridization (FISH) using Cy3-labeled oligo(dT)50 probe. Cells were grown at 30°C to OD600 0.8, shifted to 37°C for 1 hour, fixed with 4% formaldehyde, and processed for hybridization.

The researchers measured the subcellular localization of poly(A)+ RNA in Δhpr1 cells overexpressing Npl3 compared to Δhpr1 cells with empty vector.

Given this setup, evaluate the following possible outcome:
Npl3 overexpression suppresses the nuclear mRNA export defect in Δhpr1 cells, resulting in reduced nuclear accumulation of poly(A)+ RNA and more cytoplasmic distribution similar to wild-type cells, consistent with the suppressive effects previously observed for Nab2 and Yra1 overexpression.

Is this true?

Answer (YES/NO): NO